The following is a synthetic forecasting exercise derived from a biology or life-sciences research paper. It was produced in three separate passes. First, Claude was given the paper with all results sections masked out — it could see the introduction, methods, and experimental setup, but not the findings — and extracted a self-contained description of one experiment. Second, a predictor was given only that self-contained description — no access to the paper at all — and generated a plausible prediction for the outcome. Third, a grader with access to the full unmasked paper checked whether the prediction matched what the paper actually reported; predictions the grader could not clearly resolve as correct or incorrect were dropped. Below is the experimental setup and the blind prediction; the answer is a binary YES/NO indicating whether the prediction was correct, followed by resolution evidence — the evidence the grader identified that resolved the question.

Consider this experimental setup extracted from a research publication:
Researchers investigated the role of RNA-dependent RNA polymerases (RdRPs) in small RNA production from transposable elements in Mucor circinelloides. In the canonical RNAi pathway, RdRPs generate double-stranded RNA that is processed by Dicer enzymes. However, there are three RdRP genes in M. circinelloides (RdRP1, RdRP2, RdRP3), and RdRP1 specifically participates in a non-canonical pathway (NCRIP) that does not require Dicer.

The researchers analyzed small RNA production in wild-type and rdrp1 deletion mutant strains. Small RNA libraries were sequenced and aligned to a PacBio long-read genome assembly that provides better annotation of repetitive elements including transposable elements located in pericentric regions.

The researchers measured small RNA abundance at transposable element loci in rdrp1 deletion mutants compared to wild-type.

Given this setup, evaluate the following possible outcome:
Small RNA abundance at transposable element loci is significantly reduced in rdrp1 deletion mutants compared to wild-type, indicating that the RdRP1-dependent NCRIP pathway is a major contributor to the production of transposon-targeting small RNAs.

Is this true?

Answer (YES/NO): NO